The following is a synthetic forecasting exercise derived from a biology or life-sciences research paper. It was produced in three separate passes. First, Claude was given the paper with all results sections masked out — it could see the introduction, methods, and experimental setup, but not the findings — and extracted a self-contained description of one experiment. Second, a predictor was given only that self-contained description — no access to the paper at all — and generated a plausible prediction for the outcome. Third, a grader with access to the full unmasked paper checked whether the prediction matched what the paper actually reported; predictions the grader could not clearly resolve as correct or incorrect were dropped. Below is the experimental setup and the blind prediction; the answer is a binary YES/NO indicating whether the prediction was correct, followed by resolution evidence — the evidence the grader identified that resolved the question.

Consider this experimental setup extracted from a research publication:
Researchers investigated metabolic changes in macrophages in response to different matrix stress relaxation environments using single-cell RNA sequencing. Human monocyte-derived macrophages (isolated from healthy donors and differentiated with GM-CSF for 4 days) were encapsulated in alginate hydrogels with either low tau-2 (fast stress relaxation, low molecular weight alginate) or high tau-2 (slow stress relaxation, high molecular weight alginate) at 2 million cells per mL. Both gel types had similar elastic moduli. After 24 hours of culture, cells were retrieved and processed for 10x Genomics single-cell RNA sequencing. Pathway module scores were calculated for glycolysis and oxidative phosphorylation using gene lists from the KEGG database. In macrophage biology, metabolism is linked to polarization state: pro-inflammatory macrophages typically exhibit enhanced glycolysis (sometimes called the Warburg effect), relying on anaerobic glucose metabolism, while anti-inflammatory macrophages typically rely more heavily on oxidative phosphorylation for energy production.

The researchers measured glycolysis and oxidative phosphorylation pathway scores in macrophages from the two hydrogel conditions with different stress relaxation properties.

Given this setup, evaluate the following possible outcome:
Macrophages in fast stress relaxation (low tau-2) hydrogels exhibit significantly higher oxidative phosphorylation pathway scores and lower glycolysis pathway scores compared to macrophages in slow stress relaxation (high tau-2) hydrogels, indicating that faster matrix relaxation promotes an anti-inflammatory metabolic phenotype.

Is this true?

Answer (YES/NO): NO